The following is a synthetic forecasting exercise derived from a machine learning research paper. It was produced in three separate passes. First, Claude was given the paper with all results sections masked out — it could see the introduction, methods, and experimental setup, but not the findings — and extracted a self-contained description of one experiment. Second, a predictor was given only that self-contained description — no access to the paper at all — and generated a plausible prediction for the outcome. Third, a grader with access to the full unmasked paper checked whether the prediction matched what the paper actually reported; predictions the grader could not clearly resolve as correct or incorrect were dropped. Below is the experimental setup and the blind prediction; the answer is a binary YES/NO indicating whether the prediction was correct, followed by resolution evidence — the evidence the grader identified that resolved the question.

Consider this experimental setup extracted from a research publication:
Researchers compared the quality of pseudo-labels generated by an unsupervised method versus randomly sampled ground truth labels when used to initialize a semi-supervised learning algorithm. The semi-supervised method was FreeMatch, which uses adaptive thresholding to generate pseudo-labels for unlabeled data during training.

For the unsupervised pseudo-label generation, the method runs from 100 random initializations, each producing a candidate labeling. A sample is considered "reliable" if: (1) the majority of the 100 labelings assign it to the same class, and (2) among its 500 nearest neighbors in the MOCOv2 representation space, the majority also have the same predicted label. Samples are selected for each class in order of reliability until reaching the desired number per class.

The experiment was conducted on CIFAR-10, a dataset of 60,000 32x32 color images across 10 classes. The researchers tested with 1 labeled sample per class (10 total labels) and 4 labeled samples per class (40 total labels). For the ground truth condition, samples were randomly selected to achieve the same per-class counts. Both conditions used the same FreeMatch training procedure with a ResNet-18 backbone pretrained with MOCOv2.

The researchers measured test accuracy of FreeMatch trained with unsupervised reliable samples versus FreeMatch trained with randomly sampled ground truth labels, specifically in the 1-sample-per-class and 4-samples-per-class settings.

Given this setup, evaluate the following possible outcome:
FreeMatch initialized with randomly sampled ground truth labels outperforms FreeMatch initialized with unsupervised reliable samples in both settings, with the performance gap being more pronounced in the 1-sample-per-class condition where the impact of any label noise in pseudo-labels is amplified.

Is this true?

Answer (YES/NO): NO